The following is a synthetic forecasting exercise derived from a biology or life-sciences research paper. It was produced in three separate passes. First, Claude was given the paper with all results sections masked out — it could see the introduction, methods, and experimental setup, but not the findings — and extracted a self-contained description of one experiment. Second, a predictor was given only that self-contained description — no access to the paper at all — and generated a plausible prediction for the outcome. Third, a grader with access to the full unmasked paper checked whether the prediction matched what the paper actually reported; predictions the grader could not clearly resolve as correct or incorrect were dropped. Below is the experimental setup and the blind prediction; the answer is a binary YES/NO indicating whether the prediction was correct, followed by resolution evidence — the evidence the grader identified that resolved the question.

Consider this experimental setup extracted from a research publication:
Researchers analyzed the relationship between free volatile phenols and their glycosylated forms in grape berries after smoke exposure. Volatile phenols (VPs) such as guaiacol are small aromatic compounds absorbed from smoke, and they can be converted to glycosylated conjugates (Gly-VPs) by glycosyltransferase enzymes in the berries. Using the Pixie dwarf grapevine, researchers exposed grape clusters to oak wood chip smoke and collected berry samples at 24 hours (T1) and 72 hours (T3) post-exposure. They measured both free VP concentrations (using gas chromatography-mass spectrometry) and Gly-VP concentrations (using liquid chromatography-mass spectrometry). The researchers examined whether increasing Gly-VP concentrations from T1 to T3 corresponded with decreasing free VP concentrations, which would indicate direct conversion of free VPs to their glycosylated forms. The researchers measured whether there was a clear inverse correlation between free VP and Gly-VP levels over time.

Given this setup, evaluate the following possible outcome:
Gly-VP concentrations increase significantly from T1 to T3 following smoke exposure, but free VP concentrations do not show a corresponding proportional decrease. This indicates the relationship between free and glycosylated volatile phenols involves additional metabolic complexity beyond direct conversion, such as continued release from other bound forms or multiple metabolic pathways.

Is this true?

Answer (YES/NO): YES